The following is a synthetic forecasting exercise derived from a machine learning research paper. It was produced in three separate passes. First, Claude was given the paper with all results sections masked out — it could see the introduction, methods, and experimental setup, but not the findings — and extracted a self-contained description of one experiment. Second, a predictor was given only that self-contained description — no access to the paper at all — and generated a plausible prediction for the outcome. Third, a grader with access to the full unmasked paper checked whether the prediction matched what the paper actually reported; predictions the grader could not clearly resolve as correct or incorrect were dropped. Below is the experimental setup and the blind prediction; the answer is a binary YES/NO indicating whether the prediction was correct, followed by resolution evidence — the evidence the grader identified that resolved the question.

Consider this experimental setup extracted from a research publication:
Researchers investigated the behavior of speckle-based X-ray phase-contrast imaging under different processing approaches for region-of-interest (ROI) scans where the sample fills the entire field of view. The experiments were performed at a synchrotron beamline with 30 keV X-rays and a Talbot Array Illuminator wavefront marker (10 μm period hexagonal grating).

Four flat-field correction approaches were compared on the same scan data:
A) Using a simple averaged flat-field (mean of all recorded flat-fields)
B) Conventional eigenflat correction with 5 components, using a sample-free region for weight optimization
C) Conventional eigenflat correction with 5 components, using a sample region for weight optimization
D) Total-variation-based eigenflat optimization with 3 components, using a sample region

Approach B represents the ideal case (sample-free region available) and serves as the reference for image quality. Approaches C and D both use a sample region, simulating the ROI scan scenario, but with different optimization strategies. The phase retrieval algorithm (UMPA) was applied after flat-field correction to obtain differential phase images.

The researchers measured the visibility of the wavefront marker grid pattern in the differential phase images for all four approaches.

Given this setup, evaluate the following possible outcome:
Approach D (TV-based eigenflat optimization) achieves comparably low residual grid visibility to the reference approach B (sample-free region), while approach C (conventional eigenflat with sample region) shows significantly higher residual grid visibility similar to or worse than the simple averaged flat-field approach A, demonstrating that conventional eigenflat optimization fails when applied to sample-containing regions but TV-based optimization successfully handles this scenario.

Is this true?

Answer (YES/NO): YES